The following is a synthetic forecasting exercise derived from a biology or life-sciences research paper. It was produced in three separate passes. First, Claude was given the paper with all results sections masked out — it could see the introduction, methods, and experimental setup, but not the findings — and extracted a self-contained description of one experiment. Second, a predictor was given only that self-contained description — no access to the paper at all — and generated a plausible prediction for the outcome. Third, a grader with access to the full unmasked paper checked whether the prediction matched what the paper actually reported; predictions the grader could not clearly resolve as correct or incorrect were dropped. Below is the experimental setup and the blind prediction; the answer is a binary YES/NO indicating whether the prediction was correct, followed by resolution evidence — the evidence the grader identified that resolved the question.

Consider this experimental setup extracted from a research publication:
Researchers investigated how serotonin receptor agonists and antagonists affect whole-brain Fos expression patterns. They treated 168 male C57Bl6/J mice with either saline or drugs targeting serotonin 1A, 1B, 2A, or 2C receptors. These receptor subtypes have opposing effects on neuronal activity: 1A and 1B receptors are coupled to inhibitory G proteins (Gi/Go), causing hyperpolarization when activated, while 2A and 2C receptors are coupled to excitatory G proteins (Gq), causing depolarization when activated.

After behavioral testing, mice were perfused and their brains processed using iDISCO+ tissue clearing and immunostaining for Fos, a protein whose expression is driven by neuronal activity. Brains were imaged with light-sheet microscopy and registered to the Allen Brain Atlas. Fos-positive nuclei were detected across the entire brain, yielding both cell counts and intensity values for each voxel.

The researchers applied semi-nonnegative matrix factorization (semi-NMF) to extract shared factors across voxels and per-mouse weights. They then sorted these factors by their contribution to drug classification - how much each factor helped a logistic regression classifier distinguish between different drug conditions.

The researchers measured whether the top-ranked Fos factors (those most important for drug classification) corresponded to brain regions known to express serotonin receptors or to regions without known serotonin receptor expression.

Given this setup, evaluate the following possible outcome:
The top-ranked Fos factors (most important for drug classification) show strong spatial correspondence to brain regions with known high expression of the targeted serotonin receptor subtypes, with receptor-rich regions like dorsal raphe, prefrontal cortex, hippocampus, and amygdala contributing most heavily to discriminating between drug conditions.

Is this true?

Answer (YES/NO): NO